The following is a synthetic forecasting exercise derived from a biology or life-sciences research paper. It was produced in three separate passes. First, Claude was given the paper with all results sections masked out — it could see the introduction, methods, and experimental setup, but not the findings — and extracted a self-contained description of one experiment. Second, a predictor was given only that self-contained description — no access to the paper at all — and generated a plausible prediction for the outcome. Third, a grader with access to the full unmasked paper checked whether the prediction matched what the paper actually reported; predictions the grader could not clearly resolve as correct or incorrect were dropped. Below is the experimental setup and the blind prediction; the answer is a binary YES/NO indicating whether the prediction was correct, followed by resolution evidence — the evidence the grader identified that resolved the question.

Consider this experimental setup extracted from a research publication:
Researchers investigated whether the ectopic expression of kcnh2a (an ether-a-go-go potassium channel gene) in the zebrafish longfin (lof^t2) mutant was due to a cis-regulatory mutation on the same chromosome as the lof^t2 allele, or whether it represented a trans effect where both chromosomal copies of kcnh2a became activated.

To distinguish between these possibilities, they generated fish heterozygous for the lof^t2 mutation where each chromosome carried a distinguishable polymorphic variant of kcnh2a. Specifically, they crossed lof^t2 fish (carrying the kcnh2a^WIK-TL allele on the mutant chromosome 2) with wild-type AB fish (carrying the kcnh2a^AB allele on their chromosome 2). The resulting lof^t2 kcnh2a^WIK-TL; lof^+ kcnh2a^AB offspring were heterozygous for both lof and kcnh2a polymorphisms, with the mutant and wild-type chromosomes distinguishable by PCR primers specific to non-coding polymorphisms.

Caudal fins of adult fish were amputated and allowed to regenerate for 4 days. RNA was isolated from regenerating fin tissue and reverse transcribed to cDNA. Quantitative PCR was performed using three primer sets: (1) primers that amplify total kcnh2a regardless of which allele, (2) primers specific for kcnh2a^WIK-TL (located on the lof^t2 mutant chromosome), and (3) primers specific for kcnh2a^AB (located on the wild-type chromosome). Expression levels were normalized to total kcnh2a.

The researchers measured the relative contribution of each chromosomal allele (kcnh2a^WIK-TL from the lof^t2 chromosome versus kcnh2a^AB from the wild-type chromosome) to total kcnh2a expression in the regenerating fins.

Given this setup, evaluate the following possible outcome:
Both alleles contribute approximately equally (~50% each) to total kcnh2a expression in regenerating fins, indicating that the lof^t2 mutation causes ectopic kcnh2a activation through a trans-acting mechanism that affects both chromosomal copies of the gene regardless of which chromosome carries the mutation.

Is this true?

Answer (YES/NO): NO